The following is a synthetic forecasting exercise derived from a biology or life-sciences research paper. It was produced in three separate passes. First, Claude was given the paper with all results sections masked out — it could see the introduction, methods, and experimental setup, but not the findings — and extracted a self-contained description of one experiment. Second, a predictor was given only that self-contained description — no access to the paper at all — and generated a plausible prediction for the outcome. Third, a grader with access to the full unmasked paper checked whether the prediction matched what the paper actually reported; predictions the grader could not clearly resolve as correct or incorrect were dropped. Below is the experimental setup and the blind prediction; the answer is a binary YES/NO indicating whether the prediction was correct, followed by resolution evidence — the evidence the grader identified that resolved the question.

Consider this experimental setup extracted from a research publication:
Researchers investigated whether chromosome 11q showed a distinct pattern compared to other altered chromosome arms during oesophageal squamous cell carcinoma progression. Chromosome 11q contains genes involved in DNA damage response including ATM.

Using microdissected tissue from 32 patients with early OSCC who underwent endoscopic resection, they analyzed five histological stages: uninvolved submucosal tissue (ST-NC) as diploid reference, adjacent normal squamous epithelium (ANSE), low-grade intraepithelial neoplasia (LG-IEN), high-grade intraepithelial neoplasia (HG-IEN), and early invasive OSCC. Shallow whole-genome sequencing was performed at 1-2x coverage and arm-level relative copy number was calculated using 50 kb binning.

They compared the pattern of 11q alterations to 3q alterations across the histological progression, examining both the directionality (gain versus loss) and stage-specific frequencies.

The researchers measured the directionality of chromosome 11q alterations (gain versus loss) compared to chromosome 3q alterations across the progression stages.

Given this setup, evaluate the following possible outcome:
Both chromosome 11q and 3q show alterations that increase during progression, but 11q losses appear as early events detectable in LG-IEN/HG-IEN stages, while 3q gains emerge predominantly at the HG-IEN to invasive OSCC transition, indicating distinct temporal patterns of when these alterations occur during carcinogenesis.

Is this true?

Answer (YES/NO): NO